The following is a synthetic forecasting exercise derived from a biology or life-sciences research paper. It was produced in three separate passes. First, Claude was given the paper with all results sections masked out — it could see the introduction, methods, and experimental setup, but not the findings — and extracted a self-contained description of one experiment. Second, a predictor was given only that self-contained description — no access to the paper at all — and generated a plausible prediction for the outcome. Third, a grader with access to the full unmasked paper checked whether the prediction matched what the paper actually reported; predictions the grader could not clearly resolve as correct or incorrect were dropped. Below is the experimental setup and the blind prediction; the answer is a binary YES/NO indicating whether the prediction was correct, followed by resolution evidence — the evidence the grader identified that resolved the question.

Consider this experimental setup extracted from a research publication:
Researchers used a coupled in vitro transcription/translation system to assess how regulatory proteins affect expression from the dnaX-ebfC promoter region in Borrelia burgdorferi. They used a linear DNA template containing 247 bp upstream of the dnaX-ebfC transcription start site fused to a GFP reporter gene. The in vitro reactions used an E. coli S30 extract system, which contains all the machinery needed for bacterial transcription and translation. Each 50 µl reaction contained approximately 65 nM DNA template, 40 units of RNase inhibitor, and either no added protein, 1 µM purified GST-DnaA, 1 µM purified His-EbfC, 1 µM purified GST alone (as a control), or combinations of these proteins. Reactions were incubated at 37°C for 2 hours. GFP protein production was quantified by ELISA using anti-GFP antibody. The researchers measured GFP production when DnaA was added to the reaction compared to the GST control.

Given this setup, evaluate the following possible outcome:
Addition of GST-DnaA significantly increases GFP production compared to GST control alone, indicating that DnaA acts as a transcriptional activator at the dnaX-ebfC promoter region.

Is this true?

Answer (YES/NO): YES